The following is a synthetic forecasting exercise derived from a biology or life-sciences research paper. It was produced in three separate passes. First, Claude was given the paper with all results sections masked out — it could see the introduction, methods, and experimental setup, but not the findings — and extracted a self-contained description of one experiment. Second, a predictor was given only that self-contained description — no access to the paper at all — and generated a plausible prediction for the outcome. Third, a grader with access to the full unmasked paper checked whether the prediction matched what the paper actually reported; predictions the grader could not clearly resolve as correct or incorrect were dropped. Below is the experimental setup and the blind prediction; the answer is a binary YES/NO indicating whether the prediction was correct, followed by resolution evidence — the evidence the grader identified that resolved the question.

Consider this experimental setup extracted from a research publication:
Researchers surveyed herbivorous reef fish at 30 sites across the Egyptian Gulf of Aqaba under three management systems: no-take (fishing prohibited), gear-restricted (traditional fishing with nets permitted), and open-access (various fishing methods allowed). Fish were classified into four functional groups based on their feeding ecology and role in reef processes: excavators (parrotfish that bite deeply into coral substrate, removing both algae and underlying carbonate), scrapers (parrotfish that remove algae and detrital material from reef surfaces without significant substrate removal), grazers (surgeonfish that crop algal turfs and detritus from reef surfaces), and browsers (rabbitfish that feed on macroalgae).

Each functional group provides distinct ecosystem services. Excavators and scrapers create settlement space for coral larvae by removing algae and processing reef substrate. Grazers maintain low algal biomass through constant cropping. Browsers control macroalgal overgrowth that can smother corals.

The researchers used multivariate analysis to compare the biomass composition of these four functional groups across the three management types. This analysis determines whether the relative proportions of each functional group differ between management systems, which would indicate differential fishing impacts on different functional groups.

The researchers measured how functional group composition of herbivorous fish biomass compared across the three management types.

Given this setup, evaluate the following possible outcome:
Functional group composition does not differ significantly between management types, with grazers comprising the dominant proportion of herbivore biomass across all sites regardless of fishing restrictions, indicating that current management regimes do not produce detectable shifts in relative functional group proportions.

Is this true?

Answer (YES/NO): NO